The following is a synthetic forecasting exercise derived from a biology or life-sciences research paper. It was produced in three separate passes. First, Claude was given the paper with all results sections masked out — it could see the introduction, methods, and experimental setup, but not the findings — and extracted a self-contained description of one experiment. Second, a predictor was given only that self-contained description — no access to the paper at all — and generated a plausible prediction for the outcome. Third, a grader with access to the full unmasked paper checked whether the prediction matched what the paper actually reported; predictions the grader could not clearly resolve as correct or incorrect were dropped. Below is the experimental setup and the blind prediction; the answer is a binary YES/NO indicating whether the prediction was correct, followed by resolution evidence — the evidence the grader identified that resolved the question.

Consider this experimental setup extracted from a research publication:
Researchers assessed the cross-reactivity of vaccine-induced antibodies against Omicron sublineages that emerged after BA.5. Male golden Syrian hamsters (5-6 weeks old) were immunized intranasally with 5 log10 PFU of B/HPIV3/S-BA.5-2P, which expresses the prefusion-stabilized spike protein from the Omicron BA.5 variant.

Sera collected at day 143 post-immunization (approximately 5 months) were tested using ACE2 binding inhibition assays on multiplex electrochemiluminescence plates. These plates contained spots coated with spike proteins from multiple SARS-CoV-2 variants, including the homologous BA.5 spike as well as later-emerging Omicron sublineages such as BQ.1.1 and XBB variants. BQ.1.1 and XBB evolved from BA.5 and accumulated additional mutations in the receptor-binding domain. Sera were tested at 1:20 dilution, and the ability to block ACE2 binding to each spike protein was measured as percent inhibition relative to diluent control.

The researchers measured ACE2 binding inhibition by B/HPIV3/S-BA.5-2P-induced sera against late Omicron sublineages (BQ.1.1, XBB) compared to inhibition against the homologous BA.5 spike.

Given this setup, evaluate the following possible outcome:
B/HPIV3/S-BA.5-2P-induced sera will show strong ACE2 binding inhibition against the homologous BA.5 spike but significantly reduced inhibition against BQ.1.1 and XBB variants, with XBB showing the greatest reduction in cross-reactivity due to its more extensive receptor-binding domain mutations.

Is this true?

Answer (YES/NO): NO